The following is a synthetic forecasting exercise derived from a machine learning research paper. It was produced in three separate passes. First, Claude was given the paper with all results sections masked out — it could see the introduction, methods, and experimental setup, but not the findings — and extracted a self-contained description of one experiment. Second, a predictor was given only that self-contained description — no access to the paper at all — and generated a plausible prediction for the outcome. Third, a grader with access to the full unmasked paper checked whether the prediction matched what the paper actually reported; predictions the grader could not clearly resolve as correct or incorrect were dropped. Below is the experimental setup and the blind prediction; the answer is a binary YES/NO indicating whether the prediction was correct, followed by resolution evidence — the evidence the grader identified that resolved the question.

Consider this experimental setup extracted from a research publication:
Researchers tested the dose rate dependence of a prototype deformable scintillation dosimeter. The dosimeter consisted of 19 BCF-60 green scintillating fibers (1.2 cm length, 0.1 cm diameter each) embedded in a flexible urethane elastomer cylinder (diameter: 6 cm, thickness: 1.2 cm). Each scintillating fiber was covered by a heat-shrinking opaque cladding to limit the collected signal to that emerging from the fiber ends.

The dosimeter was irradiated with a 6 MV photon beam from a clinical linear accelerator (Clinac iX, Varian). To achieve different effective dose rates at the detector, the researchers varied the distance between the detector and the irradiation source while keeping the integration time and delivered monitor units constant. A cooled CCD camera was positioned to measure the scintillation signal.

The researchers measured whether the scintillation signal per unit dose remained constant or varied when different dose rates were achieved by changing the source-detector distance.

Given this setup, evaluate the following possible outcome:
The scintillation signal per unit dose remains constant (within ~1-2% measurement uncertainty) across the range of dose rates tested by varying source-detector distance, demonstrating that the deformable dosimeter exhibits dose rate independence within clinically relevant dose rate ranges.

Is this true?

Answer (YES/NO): YES